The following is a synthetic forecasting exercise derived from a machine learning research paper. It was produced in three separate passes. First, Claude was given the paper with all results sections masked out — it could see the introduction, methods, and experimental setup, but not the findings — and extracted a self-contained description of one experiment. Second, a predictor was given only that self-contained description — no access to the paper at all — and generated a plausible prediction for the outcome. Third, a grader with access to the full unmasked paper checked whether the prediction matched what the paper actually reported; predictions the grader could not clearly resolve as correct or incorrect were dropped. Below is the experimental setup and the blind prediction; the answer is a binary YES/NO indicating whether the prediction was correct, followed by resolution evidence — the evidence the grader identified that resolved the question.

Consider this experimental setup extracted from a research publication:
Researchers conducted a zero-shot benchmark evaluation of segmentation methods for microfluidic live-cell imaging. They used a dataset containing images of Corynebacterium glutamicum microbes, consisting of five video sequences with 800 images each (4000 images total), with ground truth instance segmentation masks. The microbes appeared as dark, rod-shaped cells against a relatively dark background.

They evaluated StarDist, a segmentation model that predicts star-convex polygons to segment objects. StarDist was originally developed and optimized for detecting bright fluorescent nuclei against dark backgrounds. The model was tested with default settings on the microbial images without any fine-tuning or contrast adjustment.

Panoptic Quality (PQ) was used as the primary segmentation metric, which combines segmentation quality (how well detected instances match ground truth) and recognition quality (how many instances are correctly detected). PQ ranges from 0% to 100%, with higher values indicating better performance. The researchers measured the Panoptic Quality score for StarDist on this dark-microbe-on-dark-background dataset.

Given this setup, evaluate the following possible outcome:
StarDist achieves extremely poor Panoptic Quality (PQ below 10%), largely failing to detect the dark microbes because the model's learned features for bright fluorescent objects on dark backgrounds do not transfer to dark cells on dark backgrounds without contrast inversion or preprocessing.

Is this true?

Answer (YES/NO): NO